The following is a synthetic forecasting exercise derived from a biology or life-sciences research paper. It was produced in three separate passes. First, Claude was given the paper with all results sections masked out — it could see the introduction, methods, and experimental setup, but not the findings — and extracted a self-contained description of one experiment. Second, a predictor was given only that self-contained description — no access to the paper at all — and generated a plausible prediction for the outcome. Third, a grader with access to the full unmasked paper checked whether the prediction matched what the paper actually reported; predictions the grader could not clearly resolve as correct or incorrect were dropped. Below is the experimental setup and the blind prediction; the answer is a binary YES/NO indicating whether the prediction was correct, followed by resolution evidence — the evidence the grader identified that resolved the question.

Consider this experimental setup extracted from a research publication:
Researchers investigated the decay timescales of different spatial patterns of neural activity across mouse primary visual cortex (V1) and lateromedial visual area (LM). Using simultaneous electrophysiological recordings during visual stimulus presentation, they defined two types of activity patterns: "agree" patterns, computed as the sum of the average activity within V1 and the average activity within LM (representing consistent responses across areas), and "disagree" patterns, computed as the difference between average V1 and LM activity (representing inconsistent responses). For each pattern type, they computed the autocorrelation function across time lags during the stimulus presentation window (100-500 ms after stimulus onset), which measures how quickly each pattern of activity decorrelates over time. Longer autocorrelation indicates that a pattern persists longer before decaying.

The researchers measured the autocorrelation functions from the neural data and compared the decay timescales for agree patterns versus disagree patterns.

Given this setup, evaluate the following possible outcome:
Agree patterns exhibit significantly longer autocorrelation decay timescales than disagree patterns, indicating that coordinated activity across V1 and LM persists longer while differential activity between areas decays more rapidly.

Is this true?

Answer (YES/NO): YES